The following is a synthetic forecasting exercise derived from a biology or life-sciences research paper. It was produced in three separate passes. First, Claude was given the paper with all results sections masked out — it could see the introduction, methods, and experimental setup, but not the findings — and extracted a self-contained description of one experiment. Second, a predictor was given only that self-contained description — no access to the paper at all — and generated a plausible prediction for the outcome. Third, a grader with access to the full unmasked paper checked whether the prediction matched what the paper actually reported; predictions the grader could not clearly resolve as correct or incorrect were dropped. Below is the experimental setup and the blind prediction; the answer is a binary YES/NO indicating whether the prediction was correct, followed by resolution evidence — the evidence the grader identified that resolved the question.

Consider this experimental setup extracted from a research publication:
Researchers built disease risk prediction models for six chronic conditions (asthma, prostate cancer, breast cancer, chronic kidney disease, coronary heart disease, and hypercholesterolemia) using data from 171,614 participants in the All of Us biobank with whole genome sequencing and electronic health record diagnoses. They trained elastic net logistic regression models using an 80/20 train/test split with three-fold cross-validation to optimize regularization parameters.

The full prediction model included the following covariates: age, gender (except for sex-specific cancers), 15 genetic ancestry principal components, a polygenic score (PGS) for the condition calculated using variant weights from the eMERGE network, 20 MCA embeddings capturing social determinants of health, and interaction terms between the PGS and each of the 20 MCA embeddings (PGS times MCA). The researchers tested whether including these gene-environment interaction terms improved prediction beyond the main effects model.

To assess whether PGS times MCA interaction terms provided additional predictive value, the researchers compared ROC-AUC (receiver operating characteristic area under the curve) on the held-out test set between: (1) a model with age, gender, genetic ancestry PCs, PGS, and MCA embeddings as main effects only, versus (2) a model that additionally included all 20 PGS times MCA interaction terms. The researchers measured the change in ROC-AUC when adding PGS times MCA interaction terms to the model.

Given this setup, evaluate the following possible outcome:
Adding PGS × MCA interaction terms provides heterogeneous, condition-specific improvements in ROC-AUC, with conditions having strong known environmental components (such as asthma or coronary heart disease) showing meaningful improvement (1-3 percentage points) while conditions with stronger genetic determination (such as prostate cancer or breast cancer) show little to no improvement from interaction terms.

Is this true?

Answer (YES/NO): NO